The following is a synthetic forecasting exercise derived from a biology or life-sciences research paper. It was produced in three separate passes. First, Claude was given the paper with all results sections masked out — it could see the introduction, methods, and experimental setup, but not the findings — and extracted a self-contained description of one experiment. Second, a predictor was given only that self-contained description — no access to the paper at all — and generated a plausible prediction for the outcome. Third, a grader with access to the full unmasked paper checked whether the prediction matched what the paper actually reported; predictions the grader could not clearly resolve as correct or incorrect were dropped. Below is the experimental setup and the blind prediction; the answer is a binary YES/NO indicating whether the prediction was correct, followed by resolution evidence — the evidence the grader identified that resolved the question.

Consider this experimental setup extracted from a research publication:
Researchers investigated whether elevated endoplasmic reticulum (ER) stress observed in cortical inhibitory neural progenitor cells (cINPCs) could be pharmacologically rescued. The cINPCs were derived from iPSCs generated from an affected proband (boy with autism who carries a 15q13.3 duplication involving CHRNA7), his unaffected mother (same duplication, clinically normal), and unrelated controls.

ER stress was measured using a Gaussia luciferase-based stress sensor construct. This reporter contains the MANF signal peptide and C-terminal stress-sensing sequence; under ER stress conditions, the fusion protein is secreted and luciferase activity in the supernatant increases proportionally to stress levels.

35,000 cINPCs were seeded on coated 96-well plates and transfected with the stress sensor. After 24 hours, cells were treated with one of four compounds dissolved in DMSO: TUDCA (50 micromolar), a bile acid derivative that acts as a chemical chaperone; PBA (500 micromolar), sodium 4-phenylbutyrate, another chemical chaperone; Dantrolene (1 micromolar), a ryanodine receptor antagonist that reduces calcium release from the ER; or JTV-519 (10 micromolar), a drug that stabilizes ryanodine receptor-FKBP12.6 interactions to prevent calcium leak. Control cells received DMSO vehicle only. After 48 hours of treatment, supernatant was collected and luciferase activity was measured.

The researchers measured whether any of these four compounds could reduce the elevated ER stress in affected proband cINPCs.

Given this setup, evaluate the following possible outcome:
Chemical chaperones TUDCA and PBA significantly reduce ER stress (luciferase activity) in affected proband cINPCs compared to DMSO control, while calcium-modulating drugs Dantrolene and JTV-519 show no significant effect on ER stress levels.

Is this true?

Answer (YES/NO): NO